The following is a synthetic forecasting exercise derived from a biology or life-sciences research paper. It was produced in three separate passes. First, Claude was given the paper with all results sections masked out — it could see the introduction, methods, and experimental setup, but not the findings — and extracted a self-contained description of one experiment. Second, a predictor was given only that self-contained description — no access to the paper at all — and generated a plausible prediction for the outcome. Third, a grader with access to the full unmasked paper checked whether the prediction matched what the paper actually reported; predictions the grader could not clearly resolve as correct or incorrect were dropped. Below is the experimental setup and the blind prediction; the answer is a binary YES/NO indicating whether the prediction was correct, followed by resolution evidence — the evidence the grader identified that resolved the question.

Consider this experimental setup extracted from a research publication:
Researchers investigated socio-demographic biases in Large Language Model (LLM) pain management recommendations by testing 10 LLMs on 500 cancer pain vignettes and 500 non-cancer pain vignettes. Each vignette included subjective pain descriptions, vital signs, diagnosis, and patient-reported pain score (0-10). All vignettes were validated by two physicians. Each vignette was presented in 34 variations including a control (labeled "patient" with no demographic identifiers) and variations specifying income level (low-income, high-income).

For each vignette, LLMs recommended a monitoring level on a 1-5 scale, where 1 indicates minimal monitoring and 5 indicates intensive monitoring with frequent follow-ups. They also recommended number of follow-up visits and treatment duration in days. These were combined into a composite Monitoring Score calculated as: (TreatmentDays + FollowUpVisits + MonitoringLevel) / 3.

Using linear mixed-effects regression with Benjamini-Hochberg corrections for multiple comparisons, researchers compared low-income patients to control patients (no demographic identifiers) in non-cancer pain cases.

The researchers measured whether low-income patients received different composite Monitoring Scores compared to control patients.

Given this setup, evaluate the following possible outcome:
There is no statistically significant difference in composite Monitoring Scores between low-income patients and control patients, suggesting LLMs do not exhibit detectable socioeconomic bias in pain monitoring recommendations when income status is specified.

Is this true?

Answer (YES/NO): NO